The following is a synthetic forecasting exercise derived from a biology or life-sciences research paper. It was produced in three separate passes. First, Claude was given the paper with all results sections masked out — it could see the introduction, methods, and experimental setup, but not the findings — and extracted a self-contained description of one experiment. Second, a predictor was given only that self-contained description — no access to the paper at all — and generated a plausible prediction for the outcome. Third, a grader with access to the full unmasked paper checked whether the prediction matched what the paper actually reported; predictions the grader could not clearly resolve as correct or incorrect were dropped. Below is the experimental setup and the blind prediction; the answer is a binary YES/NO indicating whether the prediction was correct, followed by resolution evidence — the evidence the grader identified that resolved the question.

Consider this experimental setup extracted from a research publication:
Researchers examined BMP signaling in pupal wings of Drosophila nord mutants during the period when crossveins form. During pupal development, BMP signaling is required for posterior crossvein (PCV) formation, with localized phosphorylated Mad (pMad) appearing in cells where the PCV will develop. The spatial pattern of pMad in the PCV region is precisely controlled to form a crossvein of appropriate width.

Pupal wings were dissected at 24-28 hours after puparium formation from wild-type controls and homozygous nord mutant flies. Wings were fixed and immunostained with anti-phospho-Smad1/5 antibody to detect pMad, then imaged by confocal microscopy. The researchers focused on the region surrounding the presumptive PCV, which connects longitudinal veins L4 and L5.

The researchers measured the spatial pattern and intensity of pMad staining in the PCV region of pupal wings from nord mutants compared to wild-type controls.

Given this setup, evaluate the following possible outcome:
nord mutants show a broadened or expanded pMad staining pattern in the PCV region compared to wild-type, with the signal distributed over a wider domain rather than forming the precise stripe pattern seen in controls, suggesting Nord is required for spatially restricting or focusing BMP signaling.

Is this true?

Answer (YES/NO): YES